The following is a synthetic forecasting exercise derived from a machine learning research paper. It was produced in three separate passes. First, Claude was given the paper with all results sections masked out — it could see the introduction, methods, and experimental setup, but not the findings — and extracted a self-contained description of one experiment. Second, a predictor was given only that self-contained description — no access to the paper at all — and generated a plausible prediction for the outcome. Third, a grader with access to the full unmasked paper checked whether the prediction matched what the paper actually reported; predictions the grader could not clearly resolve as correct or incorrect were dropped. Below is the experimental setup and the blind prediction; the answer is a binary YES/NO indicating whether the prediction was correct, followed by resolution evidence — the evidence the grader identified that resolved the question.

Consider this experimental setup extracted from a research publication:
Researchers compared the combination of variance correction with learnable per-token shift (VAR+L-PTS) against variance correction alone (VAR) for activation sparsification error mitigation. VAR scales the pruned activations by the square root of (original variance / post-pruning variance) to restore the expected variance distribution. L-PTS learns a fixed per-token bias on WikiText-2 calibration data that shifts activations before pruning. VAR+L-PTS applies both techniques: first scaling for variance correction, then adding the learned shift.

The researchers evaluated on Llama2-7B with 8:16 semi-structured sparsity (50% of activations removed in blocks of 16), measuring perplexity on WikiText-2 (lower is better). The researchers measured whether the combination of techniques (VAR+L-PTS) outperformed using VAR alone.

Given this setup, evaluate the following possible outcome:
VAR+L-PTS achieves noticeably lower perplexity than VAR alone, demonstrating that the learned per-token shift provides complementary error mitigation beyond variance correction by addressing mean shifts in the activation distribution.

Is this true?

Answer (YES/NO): NO